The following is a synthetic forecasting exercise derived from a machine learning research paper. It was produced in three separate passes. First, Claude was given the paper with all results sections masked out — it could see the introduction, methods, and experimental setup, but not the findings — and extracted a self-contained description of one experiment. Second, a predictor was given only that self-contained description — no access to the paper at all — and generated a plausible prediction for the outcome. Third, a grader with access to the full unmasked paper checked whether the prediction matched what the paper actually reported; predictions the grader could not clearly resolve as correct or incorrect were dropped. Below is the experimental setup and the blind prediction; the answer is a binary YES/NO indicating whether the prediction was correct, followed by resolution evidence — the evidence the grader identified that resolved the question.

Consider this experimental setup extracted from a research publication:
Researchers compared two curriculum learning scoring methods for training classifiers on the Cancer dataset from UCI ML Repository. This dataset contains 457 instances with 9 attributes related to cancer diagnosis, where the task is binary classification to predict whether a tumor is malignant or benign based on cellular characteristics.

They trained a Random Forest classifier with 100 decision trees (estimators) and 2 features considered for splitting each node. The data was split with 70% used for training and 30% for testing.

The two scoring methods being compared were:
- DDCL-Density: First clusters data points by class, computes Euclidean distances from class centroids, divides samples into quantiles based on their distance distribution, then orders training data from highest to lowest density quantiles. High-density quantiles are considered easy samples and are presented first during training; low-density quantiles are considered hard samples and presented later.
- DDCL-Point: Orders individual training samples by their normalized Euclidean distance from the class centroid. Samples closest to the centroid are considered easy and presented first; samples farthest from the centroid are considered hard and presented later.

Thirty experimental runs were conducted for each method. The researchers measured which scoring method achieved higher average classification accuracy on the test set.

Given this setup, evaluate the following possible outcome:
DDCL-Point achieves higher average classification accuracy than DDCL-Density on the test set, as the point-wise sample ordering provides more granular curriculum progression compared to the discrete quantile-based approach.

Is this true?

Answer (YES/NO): YES